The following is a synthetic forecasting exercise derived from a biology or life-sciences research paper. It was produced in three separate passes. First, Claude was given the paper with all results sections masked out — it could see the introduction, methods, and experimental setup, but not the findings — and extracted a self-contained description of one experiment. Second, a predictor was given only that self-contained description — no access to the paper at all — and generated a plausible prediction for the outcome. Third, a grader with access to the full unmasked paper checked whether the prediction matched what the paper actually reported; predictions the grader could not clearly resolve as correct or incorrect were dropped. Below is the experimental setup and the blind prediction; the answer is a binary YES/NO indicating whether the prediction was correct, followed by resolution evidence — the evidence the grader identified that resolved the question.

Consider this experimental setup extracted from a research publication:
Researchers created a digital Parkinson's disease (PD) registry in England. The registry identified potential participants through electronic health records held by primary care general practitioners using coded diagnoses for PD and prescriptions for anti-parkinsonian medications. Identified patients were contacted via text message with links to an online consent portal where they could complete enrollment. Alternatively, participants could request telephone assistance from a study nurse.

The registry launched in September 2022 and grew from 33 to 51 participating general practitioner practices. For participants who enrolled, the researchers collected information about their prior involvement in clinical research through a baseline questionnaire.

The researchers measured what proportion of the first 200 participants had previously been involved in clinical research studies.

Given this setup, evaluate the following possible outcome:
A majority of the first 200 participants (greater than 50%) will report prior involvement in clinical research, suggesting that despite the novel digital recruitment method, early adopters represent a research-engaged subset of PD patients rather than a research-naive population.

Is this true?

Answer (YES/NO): NO